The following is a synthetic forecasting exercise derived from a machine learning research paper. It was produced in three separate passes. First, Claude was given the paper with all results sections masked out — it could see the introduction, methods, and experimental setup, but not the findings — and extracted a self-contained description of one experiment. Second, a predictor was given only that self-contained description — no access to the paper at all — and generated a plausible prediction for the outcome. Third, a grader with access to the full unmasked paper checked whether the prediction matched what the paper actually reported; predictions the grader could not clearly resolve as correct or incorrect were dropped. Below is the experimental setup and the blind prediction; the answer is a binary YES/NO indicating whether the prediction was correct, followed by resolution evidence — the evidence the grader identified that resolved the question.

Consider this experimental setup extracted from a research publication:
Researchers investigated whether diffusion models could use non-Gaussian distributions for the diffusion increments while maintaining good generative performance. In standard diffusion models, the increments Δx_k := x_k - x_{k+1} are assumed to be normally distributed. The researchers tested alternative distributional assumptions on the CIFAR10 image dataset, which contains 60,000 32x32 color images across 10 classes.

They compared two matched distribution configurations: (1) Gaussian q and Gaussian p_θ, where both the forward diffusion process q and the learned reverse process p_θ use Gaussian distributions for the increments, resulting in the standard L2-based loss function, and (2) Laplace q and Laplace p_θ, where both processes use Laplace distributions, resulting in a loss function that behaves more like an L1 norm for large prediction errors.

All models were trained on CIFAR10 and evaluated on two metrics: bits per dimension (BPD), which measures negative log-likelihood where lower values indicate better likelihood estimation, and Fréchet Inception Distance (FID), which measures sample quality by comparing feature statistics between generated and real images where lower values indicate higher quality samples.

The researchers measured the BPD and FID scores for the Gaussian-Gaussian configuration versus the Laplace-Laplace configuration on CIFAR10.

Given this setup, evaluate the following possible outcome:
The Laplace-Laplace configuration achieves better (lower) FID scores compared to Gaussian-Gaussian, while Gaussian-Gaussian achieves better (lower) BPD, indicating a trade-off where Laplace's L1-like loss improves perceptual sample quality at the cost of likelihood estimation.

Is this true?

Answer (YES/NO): NO